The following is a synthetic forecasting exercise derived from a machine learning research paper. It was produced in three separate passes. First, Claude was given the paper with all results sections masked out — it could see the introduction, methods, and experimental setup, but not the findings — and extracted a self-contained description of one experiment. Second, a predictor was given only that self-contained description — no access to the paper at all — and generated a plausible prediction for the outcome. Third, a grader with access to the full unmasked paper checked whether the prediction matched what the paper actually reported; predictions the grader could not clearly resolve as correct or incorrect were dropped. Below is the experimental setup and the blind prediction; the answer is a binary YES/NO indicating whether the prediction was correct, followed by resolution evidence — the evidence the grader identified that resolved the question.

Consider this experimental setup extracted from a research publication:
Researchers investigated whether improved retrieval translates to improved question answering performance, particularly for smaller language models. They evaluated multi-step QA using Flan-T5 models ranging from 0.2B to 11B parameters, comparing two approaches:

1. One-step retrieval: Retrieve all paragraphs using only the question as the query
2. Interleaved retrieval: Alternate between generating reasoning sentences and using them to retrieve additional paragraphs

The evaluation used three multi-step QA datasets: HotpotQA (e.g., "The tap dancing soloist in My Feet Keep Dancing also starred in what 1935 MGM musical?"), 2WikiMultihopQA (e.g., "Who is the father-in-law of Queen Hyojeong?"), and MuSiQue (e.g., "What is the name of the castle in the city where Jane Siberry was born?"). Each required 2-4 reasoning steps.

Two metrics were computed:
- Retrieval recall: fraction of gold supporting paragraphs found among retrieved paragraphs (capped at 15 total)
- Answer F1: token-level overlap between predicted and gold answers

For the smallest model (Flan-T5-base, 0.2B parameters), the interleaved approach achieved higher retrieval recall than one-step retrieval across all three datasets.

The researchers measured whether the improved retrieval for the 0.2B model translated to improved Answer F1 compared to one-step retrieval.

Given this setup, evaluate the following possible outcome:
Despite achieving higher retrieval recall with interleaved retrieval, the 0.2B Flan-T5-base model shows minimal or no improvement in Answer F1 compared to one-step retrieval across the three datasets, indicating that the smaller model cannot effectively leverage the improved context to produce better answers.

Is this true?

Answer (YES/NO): YES